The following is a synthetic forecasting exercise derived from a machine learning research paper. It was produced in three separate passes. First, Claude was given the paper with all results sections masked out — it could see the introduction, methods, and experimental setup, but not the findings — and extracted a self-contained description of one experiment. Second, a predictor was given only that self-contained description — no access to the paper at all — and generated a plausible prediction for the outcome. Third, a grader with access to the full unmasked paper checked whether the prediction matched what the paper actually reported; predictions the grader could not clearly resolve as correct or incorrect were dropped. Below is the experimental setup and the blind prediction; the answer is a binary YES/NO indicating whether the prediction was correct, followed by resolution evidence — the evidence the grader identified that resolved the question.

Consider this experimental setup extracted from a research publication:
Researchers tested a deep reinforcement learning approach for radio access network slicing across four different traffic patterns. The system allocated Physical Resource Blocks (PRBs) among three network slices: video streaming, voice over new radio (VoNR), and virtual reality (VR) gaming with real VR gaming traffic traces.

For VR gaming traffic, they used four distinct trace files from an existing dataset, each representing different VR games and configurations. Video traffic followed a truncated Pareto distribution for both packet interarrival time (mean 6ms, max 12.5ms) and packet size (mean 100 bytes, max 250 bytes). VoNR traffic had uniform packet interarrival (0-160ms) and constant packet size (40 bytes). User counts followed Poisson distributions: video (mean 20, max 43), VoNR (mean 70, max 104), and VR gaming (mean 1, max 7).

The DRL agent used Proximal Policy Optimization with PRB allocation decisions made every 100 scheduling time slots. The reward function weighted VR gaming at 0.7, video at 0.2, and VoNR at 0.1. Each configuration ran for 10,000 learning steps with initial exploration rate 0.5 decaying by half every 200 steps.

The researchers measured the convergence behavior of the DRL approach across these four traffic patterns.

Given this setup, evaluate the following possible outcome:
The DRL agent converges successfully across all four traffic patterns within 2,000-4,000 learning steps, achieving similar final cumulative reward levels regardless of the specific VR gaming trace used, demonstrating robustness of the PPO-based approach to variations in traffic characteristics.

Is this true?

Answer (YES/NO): NO